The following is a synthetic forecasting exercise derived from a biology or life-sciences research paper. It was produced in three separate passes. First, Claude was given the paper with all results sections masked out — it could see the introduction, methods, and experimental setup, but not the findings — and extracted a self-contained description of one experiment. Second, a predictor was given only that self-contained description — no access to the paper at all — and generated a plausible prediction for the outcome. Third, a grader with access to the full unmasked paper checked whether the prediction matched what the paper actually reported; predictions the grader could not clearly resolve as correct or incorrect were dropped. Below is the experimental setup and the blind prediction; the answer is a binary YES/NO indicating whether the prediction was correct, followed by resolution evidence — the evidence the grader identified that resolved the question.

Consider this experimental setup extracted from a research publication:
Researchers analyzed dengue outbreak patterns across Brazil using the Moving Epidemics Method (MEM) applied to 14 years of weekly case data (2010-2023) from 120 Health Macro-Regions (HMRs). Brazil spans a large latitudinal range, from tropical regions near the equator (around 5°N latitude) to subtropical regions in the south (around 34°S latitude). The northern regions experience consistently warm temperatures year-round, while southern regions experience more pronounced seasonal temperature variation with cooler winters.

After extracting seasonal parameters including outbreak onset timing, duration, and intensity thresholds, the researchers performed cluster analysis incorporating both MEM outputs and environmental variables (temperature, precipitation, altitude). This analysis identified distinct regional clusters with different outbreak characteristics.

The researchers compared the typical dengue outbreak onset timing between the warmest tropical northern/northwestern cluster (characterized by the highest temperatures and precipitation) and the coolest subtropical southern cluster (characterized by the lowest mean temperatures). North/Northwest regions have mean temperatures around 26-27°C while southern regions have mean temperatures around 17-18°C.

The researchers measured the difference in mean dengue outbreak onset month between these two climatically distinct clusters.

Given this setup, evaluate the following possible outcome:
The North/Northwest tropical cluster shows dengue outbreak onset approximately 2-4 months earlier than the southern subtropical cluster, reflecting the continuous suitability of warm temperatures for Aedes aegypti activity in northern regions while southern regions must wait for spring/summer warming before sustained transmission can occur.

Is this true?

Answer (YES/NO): NO